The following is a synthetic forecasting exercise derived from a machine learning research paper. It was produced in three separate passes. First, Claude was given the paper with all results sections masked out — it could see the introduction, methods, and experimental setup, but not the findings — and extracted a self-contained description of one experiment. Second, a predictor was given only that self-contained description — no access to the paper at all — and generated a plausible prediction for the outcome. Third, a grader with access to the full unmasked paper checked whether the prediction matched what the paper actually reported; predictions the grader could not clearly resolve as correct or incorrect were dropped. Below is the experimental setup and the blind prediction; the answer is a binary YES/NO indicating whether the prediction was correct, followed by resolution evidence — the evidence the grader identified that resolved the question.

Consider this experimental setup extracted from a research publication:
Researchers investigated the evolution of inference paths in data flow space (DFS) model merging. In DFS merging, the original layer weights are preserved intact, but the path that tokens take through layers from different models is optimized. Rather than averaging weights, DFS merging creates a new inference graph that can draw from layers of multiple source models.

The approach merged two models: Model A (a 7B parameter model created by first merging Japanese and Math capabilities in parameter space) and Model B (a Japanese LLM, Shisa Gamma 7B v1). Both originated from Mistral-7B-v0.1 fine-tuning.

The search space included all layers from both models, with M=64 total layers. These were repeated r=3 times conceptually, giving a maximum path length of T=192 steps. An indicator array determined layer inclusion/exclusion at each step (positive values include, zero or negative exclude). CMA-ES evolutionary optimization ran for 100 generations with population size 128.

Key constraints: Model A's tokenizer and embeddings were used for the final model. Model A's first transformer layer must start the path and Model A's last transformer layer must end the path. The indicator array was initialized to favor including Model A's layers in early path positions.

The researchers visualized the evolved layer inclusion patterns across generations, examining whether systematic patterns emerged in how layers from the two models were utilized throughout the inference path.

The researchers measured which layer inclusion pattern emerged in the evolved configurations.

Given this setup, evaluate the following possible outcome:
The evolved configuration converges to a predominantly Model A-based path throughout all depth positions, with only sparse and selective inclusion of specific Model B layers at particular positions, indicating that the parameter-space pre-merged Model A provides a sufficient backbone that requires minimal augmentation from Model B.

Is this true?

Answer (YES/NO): NO